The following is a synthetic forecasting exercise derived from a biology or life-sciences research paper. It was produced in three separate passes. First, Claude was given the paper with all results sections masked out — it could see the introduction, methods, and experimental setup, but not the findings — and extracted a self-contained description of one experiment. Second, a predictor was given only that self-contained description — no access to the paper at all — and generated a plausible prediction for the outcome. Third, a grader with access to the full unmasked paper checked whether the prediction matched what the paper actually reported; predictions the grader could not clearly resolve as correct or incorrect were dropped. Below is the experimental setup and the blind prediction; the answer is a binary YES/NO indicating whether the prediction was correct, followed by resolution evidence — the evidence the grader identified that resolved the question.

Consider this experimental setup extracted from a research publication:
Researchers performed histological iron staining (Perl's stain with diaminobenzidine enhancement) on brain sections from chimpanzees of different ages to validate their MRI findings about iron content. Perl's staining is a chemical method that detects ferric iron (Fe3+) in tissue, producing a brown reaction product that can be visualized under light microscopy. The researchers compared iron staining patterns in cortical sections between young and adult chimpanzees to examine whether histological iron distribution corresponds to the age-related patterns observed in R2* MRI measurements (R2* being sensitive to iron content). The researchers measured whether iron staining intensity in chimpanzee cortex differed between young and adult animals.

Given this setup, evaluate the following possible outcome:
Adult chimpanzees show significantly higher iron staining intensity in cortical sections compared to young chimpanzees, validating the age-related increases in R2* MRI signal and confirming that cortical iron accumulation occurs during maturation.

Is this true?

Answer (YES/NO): YES